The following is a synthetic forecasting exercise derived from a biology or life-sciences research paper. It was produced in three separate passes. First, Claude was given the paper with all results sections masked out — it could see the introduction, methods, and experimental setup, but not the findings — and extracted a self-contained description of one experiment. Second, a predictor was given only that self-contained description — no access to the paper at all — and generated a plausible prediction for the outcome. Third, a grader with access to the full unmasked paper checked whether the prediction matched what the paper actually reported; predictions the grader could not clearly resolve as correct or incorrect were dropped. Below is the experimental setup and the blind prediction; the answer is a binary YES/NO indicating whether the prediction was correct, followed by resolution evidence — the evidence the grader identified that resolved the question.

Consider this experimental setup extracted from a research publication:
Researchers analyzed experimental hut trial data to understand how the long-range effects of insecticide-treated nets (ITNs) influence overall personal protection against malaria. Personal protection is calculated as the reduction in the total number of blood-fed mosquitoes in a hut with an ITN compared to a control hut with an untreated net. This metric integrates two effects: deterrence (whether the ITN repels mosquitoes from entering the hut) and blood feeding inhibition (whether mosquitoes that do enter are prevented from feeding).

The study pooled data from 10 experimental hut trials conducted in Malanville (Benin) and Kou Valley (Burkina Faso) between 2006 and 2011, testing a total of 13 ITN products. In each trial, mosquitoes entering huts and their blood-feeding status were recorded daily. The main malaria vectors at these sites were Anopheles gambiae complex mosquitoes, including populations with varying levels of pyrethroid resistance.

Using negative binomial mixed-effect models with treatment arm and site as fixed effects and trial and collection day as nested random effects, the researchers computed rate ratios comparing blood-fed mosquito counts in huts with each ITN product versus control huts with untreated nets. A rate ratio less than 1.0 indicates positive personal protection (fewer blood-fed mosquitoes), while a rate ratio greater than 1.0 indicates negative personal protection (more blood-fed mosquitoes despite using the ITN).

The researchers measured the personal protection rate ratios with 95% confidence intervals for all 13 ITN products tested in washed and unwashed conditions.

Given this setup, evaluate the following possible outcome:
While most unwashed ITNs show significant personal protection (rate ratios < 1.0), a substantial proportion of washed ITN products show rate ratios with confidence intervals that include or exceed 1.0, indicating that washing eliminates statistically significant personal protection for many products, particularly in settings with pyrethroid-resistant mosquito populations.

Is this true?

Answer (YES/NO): NO